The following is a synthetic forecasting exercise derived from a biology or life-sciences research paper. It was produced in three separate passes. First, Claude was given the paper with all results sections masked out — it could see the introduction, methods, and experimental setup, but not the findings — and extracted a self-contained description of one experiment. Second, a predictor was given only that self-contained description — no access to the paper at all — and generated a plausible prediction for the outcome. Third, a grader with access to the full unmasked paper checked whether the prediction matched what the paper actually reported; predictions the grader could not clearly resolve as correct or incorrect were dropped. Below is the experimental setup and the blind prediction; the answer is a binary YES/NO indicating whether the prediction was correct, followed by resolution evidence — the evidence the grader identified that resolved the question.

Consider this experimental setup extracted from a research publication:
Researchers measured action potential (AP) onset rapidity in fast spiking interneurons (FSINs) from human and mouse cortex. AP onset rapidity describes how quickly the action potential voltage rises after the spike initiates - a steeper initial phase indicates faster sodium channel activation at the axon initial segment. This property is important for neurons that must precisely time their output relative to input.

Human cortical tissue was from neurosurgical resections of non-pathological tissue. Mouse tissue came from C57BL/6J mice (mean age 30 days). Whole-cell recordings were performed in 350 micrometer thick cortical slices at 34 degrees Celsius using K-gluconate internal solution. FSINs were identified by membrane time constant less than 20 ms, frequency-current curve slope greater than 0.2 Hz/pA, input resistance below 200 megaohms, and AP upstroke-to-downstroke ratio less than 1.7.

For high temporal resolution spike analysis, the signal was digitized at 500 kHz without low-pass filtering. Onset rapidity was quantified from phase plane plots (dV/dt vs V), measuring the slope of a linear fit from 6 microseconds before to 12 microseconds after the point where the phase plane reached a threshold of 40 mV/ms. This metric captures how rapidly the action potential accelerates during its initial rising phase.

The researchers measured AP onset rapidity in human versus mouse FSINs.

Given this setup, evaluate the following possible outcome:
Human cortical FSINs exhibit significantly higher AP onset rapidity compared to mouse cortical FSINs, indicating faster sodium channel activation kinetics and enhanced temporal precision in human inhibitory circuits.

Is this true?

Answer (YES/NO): NO